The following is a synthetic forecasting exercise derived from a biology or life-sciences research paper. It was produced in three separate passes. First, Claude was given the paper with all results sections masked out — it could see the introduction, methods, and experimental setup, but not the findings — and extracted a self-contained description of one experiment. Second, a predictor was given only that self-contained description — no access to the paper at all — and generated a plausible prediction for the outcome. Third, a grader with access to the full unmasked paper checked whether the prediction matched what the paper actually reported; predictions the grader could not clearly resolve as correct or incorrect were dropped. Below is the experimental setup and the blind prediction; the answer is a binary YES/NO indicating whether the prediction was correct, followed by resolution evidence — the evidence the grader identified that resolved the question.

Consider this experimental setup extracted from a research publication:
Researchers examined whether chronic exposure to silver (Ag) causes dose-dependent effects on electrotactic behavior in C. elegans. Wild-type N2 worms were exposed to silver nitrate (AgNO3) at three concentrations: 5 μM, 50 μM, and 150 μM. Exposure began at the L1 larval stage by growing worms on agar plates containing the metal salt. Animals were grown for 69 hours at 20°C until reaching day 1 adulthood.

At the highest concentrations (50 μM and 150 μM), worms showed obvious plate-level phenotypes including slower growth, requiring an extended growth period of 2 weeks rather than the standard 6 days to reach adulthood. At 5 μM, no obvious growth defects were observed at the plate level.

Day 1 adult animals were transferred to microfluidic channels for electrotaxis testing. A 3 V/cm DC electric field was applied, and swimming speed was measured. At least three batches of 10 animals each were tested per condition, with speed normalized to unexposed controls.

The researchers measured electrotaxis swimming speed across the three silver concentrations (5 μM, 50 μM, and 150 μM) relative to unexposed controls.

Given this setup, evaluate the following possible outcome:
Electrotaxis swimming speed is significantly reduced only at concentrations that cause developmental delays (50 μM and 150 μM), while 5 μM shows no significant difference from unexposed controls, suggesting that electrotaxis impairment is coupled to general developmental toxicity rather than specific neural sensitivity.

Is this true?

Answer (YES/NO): NO